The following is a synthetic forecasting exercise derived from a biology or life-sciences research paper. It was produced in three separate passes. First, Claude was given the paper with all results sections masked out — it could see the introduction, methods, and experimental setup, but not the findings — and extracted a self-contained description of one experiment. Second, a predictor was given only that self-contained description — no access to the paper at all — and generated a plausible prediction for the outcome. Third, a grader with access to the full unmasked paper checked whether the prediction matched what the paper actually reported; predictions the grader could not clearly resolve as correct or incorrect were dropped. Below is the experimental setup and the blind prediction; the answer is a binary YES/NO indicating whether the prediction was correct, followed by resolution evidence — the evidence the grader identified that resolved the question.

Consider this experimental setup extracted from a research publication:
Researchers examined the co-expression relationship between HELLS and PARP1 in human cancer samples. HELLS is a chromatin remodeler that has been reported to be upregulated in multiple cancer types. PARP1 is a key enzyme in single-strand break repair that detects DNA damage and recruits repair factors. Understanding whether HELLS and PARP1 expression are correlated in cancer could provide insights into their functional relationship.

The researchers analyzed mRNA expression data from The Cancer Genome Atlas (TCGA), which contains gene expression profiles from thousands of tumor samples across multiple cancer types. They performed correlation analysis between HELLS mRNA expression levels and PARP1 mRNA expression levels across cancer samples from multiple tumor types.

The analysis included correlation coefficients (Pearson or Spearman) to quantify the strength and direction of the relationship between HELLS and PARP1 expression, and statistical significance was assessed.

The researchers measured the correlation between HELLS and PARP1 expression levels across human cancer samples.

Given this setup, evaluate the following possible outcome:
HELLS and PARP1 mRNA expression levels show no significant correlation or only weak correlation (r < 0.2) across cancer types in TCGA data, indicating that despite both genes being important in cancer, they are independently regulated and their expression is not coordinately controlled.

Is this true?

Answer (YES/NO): NO